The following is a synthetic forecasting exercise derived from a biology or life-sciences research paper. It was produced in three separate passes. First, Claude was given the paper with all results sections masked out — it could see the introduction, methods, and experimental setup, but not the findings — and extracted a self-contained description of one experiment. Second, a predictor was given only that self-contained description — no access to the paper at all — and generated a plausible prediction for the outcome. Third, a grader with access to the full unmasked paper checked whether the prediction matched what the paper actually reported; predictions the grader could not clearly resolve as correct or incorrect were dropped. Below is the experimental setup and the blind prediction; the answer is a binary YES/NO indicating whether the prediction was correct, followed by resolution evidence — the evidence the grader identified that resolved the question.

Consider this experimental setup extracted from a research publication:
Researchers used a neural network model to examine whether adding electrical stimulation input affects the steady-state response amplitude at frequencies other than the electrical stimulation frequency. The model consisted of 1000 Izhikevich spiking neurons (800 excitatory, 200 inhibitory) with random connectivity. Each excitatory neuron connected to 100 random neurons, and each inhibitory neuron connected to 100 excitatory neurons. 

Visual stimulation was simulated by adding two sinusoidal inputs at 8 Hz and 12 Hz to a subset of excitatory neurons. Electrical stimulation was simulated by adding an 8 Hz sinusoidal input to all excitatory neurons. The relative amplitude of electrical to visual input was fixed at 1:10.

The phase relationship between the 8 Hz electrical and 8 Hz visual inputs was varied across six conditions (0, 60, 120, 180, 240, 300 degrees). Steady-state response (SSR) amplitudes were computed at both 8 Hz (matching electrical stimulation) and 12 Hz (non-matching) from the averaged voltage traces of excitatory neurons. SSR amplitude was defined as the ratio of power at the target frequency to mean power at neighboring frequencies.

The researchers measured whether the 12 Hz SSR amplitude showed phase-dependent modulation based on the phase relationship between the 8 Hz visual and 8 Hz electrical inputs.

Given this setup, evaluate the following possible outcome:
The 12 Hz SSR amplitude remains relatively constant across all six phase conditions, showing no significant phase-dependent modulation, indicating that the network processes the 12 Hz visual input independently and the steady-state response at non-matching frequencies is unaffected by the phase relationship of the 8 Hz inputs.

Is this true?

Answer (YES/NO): YES